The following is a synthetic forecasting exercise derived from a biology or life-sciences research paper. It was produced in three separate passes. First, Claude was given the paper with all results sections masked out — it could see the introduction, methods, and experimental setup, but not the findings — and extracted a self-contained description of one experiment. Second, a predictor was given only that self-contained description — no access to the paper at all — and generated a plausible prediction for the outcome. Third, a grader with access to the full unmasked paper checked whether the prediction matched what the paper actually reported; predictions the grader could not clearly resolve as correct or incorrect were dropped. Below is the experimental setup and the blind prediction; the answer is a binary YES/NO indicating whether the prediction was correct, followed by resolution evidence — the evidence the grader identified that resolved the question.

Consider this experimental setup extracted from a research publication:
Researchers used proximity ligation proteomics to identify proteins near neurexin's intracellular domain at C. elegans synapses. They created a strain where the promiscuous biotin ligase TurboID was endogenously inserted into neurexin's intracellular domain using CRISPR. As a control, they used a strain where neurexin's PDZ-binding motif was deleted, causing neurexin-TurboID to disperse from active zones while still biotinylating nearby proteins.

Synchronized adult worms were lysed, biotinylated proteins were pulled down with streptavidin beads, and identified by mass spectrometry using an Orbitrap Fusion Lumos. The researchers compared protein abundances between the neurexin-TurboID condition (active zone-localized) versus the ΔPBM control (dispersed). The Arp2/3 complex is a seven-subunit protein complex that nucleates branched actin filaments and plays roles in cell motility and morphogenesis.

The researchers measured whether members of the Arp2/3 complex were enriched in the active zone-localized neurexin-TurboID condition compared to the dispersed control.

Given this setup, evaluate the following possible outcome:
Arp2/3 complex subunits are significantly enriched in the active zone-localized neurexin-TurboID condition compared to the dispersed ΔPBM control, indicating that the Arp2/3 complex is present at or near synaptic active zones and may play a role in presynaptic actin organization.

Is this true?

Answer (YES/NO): YES